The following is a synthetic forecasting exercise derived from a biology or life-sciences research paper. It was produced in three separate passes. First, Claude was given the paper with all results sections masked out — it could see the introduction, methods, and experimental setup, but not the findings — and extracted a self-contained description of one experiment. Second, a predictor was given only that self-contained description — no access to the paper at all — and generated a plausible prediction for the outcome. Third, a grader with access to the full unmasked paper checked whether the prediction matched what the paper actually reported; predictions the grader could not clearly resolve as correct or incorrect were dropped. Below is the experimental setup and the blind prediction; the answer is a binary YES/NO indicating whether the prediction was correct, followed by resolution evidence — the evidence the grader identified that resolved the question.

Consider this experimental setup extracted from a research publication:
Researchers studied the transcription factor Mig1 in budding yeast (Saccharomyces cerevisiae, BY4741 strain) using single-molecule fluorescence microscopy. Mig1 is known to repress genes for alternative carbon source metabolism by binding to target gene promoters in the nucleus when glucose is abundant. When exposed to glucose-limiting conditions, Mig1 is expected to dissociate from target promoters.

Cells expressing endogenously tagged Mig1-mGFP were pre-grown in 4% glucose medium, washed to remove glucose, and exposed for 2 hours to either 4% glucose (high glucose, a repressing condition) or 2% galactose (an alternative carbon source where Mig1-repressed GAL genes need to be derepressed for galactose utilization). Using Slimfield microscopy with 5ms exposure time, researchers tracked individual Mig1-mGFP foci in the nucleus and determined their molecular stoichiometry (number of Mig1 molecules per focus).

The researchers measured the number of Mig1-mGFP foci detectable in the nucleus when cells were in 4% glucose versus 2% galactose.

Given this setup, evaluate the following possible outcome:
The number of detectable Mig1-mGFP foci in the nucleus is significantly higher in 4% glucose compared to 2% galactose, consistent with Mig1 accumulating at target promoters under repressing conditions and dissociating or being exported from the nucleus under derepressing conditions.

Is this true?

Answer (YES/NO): YES